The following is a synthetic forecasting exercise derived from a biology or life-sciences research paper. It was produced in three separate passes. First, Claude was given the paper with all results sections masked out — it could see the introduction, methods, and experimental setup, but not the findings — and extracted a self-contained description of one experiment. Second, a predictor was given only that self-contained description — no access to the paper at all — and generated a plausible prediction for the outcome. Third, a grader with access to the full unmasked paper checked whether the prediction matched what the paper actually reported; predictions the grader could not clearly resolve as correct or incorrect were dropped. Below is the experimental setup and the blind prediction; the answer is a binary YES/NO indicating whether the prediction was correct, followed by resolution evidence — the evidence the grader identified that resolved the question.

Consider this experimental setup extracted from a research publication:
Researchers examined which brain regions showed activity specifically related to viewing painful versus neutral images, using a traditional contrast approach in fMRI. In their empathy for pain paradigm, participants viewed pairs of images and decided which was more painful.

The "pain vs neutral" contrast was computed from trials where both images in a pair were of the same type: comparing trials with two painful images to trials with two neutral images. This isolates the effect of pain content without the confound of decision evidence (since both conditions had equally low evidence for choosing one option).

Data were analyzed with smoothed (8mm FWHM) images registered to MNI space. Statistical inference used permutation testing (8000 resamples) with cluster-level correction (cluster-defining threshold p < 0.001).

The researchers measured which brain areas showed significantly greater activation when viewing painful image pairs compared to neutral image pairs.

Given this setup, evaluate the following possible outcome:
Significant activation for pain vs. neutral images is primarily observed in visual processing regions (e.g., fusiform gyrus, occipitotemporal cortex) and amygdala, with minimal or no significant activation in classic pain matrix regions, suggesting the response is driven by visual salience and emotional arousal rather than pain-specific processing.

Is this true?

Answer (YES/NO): NO